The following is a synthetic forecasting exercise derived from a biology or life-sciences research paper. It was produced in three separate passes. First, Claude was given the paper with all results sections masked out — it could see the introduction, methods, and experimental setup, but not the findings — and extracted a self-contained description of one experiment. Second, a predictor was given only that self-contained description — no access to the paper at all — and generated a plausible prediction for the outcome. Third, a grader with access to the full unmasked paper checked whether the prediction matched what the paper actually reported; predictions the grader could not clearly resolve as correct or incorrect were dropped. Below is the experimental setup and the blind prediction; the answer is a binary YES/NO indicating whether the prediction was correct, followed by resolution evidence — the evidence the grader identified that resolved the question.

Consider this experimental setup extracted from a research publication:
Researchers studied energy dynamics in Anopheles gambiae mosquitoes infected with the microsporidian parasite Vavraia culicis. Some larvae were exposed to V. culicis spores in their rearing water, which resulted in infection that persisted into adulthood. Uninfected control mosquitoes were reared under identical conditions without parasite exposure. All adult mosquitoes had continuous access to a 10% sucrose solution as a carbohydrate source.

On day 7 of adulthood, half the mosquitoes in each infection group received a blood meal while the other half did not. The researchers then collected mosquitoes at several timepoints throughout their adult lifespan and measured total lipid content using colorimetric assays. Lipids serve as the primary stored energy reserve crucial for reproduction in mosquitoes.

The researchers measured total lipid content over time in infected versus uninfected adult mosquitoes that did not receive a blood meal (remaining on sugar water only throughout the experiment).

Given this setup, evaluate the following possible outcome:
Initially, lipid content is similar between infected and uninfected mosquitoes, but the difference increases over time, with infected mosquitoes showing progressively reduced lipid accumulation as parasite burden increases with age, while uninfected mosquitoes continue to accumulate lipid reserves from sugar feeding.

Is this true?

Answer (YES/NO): NO